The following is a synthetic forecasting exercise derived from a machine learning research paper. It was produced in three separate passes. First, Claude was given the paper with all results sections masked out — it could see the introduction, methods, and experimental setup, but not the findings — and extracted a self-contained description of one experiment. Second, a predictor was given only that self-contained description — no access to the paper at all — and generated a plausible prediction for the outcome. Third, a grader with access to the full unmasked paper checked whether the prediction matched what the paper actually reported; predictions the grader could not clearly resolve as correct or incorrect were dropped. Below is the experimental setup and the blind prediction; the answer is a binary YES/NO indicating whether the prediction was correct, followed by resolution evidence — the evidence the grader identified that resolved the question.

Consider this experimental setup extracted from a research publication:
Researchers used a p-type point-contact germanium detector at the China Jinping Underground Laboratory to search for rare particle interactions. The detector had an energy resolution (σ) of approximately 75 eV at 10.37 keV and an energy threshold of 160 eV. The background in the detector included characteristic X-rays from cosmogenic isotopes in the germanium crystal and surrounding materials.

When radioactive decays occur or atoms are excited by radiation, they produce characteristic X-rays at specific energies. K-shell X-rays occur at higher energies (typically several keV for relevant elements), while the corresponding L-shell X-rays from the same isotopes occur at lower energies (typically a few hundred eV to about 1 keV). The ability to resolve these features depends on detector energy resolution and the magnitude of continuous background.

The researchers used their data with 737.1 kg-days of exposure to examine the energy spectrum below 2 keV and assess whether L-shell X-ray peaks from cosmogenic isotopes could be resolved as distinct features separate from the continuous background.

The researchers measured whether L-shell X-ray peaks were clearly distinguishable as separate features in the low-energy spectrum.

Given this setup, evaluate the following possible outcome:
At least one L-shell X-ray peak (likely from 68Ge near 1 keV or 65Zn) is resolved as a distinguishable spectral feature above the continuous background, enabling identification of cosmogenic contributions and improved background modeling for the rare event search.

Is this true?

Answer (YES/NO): YES